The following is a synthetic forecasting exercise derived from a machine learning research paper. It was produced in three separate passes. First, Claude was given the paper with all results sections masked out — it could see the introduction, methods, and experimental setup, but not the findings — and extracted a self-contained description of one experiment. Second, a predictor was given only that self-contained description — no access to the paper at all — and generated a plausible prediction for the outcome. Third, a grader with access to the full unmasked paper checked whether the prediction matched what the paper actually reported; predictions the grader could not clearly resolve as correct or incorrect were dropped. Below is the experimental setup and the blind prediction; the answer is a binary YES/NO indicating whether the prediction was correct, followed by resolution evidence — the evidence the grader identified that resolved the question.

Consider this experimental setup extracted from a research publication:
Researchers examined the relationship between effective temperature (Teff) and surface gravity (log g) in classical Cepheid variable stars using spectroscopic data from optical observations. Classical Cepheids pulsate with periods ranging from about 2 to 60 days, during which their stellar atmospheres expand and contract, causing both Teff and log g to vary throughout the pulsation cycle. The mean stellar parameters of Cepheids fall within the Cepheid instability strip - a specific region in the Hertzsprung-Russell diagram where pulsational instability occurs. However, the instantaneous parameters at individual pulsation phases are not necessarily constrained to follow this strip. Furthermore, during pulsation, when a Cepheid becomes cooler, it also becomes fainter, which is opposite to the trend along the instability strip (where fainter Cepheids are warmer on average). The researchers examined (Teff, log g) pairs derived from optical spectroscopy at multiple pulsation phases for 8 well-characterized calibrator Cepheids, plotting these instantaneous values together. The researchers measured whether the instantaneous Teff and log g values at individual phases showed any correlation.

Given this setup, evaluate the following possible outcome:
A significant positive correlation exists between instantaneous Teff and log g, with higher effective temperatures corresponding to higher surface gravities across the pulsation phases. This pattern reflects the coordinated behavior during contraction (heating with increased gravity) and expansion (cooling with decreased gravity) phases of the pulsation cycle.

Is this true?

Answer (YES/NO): YES